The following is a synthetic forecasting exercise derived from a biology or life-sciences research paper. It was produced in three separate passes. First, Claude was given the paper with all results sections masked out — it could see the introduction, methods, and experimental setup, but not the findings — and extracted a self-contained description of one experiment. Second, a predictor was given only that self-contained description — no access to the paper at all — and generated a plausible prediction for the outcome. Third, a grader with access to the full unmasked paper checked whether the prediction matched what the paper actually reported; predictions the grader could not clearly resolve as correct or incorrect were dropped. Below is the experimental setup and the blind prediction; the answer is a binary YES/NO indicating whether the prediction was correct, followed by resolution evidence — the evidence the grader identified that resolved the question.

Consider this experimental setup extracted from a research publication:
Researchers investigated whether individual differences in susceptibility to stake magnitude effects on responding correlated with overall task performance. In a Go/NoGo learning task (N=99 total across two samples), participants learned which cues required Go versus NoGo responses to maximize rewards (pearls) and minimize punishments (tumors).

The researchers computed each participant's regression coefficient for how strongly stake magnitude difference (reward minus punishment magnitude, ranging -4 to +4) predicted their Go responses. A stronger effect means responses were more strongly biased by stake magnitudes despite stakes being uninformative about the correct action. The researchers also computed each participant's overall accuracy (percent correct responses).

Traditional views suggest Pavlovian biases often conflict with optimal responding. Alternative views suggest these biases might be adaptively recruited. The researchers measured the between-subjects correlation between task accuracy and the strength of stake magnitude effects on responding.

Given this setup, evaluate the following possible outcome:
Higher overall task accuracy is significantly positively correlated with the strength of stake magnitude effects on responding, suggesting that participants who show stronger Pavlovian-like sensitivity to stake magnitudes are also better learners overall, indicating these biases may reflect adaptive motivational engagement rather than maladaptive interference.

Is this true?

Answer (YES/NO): NO